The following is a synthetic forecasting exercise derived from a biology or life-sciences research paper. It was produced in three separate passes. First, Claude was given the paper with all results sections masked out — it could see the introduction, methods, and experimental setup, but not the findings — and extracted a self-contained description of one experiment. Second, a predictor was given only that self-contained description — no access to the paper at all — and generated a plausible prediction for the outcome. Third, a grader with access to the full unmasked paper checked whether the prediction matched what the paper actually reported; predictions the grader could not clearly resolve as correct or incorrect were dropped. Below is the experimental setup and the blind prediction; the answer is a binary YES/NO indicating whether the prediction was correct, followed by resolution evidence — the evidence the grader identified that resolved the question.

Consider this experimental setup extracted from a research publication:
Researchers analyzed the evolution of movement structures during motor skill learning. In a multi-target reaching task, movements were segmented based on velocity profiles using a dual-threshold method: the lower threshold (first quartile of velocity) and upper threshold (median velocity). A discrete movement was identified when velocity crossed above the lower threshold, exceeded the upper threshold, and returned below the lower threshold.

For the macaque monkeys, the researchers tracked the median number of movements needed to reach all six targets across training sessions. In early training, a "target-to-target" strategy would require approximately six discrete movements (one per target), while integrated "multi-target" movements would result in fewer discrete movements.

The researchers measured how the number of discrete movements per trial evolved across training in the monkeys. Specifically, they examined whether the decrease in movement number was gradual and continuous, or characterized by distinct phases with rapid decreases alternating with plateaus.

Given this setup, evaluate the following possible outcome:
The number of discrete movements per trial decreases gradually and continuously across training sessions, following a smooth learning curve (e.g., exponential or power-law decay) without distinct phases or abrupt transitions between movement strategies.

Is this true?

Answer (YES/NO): NO